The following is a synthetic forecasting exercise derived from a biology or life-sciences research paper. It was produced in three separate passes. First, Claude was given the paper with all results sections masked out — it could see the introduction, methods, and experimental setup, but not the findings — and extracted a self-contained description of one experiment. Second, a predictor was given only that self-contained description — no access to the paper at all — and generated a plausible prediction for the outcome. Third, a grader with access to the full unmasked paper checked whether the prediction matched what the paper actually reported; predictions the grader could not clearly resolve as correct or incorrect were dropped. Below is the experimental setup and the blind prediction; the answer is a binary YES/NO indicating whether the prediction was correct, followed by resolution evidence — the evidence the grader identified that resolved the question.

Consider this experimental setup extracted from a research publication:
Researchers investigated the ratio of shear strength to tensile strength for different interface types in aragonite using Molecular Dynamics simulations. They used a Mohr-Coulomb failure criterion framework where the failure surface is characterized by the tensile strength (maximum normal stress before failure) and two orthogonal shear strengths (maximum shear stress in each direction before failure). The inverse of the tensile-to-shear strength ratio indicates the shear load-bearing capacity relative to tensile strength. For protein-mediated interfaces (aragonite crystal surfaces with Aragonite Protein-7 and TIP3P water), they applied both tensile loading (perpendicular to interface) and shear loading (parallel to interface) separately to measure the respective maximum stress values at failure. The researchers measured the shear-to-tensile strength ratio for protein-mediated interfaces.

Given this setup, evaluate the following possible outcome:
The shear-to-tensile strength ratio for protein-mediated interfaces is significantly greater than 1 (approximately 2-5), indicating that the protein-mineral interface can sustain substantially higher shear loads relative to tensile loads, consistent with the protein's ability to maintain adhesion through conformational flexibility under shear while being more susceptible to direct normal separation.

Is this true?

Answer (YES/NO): NO